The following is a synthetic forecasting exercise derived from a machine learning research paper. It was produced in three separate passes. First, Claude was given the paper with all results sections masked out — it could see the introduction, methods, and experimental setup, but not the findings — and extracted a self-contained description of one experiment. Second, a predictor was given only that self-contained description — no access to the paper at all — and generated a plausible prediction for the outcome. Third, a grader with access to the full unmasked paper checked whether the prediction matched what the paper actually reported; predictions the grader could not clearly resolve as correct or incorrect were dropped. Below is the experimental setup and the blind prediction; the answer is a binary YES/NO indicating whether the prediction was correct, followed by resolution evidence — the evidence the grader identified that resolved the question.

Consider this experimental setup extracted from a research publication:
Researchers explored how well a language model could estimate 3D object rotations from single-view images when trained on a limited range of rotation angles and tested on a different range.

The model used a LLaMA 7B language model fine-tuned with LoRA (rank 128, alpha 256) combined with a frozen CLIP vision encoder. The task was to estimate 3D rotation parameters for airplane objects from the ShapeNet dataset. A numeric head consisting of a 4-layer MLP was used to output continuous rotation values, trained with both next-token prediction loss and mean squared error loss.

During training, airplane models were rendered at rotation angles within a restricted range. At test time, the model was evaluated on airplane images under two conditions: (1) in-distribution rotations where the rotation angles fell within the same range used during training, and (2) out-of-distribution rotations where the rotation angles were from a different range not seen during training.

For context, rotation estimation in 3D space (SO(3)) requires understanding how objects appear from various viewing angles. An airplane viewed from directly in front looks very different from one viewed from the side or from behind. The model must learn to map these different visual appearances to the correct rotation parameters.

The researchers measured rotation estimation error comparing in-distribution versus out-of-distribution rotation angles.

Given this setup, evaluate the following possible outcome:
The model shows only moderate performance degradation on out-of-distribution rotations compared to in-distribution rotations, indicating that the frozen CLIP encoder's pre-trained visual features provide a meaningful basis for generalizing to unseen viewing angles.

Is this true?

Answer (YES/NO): NO